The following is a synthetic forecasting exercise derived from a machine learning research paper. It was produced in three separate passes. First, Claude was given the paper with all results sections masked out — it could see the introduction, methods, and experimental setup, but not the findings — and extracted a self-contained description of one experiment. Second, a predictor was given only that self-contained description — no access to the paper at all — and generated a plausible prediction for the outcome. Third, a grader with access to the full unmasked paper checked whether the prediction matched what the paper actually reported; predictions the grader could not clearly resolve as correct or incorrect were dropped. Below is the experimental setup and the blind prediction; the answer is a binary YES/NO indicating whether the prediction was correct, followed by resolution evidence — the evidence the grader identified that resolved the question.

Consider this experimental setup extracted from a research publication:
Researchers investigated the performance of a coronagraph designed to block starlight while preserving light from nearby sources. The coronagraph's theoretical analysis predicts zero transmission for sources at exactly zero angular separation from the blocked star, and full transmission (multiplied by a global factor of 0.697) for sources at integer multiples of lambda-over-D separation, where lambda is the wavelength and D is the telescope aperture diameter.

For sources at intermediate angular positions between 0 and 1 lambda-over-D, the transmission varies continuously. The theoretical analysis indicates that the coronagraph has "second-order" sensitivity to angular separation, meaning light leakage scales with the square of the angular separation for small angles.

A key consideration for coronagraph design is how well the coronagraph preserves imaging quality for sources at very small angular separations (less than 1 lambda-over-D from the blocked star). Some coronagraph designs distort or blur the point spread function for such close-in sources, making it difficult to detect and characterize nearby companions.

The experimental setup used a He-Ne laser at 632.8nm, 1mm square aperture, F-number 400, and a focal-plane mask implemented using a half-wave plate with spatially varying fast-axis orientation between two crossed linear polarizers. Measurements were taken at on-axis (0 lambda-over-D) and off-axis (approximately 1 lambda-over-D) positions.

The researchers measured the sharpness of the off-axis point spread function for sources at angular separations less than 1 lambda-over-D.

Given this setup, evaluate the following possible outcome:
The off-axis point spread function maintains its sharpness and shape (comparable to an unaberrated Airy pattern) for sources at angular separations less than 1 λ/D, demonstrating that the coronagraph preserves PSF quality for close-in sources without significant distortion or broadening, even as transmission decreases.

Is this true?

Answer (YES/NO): YES